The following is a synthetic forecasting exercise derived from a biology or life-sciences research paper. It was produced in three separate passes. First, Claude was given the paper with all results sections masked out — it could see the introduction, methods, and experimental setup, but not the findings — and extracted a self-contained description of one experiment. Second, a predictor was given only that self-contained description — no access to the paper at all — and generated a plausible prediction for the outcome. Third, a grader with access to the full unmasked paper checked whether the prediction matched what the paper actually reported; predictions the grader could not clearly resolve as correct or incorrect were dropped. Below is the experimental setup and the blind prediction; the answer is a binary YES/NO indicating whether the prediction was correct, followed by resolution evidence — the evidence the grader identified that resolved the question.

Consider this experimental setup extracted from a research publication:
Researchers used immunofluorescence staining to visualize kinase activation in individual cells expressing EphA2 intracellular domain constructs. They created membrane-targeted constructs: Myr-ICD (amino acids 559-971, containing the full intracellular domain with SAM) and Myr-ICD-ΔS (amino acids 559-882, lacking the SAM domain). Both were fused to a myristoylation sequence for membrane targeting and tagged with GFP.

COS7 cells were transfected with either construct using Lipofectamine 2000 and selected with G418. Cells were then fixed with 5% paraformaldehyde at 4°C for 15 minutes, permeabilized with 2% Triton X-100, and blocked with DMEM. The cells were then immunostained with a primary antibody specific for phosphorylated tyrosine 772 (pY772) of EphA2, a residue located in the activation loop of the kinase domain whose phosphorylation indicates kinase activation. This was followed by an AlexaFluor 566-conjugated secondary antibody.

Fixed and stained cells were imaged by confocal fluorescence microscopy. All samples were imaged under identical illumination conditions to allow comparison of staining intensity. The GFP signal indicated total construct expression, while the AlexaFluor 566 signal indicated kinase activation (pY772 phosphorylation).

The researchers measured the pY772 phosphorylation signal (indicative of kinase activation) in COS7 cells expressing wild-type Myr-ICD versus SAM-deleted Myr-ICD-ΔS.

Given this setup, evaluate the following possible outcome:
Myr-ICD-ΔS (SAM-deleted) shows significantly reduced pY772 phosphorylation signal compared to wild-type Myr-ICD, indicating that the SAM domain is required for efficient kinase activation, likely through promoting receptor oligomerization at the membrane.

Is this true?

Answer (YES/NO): NO